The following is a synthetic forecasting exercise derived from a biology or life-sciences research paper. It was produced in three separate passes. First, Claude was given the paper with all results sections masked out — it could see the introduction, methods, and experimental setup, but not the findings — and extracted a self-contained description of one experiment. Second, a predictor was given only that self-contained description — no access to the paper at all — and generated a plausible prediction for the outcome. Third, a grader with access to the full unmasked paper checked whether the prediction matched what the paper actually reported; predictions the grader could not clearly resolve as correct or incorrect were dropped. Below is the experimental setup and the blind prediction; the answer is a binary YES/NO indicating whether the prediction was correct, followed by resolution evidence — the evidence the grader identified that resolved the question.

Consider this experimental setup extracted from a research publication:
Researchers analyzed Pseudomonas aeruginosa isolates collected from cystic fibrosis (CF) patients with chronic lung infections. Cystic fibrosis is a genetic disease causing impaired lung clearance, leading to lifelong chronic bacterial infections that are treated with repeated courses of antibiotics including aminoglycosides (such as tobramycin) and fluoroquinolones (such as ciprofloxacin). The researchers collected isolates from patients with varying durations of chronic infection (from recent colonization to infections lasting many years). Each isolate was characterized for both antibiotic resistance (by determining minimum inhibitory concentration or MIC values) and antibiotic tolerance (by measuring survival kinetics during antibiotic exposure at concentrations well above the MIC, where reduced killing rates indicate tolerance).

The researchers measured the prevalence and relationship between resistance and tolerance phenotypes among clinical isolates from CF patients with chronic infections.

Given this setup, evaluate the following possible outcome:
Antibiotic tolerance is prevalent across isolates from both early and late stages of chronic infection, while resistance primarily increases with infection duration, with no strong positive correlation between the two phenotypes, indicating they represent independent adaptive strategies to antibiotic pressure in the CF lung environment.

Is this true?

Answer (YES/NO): NO